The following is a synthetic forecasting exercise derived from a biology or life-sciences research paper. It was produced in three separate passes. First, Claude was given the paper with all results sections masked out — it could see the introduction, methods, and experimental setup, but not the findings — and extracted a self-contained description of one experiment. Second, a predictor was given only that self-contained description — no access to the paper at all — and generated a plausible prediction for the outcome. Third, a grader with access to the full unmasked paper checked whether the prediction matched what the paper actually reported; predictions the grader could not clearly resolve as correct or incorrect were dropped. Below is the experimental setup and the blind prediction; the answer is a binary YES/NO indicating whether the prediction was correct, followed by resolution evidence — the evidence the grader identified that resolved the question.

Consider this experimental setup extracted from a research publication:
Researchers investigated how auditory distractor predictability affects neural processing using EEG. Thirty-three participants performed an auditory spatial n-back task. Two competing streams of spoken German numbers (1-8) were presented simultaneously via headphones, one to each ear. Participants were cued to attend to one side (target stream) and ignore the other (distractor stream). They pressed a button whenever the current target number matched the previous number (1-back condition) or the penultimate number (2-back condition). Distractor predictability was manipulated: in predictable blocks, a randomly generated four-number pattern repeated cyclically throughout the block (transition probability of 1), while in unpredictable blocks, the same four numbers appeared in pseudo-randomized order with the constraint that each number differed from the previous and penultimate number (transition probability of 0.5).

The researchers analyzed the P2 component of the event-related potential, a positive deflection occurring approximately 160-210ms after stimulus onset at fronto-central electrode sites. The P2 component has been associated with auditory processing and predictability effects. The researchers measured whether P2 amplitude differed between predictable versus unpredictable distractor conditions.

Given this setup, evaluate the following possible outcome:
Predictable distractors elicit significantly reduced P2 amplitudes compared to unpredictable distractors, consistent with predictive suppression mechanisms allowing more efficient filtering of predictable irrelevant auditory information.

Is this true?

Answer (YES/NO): YES